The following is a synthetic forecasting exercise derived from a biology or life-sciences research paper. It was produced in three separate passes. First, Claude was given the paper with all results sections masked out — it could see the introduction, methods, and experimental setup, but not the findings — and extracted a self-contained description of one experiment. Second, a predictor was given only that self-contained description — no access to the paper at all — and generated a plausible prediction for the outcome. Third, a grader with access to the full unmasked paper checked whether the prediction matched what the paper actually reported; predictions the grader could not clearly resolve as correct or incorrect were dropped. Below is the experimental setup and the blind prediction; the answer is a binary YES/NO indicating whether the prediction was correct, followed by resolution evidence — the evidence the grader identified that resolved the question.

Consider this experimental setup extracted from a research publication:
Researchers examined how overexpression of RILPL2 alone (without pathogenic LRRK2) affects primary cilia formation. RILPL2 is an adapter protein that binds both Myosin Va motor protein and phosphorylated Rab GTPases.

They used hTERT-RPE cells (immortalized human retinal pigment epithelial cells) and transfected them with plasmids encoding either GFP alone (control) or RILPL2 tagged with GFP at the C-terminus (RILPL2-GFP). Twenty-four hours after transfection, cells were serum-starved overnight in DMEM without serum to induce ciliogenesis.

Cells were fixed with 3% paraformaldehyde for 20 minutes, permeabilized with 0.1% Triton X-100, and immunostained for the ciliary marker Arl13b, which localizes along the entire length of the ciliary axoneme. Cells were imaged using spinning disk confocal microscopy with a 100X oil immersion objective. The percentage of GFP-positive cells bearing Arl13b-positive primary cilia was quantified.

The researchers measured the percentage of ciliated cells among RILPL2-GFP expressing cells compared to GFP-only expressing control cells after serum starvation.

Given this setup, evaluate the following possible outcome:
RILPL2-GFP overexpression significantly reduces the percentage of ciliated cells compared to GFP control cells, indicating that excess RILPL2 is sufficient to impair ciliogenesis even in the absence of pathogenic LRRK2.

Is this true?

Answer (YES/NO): YES